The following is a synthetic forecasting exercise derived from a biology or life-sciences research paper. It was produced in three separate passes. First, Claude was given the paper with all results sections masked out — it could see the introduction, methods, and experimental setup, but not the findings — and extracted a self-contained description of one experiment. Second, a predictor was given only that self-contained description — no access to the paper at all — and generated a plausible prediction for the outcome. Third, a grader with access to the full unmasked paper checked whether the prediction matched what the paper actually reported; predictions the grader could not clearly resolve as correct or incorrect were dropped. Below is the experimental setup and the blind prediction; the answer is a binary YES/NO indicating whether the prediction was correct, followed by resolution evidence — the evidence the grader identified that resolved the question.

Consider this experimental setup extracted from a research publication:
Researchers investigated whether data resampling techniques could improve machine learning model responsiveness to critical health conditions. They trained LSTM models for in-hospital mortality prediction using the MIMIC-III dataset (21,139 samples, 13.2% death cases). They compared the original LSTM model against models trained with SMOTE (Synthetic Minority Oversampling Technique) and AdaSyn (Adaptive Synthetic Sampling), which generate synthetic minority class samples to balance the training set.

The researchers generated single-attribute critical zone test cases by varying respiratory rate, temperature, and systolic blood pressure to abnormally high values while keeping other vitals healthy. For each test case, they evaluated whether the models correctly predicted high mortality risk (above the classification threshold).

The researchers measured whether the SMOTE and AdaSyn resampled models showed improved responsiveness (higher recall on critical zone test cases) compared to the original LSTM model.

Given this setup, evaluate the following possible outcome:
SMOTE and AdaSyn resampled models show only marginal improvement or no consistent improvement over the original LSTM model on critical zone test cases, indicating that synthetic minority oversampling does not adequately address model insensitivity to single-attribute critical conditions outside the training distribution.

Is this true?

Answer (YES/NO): YES